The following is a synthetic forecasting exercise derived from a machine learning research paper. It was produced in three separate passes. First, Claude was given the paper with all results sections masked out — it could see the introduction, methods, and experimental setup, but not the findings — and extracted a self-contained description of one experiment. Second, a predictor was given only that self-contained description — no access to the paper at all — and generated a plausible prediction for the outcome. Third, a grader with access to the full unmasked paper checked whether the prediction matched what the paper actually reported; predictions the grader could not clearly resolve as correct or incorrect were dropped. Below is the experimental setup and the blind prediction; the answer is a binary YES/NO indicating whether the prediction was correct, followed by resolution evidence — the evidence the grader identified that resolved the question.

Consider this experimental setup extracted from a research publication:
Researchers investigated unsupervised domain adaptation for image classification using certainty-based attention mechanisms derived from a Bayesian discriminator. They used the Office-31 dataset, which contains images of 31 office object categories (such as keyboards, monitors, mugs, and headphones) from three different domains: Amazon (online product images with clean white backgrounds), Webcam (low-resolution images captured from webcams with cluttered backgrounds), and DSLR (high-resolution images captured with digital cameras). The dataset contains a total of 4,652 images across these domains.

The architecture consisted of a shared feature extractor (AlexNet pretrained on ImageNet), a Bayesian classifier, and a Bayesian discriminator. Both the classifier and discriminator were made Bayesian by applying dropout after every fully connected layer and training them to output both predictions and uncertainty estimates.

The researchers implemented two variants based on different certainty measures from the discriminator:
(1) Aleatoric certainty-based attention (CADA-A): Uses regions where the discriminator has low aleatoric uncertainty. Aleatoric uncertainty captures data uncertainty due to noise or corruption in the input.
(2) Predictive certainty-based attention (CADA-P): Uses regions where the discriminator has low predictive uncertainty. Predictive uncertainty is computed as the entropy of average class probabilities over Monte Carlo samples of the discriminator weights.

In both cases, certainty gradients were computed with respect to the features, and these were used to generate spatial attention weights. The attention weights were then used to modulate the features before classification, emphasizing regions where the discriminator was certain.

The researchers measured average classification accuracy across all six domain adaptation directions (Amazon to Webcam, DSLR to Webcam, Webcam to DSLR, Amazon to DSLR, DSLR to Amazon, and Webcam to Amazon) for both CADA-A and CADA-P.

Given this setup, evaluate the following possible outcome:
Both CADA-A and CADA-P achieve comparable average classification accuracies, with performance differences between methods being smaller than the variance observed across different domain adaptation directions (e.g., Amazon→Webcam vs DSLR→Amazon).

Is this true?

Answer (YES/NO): NO